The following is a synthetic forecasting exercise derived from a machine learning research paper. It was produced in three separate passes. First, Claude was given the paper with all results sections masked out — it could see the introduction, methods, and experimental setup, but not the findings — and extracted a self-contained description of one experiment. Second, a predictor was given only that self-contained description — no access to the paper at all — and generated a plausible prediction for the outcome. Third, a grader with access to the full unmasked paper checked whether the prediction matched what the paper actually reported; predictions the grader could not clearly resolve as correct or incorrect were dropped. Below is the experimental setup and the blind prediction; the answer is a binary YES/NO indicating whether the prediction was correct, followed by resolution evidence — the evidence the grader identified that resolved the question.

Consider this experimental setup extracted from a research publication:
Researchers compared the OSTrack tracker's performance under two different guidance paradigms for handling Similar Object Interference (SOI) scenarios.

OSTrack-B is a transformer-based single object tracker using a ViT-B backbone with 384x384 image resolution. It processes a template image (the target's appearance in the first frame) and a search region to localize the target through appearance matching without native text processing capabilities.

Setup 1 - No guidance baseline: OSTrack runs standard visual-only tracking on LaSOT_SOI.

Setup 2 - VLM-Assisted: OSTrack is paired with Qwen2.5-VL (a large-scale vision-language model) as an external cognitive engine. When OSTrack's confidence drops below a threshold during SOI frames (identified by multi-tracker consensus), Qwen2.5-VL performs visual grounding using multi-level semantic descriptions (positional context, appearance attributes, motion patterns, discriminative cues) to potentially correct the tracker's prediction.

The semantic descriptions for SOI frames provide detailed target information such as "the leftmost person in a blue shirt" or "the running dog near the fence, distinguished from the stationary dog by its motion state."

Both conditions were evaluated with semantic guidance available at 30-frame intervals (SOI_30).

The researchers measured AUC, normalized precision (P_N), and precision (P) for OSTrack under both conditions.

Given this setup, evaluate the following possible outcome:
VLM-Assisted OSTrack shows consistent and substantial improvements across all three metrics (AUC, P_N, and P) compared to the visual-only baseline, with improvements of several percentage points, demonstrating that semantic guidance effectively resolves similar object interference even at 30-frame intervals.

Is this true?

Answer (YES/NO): NO